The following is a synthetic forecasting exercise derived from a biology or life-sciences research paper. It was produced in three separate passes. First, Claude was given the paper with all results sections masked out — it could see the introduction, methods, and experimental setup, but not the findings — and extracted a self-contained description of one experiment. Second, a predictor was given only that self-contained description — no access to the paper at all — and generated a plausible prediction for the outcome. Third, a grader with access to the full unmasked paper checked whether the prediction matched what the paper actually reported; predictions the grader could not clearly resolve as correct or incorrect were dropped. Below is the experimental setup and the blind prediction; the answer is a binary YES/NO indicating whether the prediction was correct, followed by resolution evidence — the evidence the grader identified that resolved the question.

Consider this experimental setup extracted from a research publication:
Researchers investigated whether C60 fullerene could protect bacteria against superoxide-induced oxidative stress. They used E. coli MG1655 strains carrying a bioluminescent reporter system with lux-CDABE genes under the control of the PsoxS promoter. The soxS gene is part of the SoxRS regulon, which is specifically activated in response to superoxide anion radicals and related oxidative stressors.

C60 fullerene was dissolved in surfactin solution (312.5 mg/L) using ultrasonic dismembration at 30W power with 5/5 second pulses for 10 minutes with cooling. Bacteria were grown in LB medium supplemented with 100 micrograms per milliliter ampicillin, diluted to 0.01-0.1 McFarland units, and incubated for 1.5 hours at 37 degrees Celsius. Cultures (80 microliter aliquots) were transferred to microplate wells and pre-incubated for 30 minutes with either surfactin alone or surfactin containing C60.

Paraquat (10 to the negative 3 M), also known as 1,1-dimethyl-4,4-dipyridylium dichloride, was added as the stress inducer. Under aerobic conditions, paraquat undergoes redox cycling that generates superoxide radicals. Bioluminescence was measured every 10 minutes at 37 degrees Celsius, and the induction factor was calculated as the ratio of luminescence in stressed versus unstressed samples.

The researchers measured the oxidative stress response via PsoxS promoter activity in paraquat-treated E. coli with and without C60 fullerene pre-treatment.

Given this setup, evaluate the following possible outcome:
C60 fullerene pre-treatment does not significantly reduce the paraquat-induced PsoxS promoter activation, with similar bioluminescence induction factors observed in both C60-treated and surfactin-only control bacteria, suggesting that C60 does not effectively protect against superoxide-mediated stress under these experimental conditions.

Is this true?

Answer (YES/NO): NO